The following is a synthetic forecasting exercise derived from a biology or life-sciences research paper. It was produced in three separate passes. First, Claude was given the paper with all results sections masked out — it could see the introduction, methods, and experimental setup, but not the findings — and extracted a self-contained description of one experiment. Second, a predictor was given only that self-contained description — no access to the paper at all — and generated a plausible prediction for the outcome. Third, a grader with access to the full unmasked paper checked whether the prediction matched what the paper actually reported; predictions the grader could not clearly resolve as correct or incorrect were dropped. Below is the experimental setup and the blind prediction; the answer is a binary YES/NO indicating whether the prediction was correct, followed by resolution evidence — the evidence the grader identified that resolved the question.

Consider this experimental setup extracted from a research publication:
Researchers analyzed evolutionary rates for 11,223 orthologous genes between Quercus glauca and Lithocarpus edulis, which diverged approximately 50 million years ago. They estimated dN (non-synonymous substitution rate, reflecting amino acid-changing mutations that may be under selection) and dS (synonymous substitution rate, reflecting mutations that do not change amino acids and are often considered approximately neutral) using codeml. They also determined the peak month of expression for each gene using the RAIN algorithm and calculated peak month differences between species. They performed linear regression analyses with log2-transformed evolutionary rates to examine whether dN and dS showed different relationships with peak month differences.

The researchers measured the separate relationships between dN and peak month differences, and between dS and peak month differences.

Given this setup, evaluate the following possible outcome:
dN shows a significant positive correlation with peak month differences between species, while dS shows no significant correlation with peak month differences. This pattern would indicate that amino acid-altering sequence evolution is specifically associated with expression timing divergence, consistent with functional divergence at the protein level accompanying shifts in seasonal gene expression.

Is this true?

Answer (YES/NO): YES